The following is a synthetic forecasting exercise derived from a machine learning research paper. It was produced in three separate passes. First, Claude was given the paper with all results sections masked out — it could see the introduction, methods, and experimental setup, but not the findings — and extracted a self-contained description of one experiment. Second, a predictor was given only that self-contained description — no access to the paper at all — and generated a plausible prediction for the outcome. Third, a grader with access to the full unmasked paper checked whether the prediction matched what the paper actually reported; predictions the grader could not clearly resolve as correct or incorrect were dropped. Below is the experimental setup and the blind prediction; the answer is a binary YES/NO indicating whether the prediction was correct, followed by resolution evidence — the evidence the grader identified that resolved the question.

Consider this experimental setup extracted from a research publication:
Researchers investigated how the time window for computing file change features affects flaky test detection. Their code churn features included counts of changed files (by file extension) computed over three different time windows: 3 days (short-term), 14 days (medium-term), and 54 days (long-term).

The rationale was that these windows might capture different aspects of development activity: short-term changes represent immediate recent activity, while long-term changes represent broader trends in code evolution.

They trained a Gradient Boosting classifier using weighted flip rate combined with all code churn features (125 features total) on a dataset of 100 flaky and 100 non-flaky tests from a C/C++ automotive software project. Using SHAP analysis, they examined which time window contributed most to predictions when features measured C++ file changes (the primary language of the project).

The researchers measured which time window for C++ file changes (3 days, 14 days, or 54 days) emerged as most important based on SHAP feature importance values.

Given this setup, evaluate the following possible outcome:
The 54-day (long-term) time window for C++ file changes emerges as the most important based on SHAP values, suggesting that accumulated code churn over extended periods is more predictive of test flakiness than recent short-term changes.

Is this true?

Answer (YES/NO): YES